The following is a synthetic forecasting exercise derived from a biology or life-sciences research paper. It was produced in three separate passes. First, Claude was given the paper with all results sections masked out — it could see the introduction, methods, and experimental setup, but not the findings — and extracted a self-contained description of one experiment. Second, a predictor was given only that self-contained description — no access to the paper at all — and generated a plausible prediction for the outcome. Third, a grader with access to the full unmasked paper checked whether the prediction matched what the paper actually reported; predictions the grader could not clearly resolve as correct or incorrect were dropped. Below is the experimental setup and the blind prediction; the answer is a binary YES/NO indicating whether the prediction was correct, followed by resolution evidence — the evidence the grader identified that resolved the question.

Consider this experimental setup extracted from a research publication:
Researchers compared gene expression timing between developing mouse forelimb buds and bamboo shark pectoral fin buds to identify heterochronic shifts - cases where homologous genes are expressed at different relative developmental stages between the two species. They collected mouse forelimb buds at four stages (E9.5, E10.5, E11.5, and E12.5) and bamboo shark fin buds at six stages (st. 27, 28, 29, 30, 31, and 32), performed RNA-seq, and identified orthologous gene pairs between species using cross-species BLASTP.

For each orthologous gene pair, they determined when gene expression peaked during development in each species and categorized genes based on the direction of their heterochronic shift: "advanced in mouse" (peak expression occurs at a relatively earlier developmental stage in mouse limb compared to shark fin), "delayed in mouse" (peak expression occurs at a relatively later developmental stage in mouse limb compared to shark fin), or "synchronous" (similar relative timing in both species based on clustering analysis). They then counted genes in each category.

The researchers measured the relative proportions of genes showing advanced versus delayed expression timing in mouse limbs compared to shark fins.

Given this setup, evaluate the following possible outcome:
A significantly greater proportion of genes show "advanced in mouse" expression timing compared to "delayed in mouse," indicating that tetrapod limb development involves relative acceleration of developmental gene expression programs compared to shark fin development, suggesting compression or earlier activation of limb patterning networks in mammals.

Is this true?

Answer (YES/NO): NO